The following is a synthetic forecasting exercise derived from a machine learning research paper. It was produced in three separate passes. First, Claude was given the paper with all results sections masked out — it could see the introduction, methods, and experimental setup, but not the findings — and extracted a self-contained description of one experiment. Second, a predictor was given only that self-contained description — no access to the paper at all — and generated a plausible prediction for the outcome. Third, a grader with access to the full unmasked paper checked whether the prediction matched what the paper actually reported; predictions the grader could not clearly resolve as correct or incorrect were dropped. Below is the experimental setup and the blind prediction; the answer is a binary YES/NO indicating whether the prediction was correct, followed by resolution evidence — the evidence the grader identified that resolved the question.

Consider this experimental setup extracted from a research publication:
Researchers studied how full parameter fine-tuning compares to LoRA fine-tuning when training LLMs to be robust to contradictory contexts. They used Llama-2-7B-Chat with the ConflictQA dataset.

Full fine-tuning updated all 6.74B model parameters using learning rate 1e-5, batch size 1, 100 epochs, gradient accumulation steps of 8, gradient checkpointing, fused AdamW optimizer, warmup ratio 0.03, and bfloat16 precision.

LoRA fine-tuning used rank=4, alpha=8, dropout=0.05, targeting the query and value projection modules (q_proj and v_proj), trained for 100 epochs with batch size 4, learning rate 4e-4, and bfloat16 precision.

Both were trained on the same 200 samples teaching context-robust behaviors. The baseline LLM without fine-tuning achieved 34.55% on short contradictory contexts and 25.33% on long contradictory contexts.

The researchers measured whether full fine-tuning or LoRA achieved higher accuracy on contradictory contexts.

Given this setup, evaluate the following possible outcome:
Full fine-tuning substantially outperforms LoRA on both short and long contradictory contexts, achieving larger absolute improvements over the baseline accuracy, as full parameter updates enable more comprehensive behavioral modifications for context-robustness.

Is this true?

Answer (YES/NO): NO